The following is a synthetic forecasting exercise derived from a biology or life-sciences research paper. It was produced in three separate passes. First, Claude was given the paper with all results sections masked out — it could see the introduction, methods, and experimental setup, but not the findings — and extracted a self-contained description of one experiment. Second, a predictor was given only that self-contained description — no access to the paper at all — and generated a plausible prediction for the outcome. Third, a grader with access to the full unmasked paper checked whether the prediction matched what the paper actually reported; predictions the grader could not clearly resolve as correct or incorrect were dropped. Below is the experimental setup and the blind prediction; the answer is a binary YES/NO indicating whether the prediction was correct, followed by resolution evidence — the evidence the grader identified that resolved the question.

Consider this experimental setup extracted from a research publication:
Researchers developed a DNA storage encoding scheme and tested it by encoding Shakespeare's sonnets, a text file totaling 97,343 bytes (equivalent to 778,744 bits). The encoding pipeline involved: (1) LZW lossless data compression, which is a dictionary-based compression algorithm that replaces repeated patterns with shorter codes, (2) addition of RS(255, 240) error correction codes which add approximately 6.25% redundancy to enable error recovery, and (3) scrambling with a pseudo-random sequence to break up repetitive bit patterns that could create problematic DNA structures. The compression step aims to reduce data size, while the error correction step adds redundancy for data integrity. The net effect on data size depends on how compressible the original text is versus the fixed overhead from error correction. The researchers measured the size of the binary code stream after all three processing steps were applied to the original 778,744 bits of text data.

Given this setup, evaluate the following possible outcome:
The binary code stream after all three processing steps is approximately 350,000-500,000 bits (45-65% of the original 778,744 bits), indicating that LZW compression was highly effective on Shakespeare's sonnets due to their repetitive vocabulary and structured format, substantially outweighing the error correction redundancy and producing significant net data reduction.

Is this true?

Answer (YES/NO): YES